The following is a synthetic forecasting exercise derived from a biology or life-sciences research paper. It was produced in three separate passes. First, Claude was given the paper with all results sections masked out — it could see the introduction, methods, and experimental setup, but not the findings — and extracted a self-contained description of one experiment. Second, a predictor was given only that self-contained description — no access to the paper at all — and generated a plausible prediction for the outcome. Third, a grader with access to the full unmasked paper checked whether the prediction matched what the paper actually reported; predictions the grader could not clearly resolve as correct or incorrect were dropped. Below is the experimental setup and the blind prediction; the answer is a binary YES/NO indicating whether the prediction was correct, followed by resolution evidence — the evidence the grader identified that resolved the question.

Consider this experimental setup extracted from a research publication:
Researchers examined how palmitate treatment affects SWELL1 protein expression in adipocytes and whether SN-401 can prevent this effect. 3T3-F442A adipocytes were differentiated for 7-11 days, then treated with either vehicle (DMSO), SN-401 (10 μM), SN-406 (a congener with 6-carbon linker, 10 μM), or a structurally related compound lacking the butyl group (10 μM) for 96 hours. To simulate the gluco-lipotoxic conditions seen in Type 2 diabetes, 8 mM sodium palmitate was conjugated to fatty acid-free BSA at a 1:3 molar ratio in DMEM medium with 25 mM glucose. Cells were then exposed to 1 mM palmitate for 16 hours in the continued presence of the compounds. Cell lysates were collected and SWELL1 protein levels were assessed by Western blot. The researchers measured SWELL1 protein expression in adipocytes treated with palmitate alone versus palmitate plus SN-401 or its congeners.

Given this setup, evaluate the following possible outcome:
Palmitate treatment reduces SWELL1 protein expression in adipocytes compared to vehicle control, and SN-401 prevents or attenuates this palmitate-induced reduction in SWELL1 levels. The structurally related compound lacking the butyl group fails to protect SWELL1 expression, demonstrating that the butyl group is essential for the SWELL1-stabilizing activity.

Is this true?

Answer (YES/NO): YES